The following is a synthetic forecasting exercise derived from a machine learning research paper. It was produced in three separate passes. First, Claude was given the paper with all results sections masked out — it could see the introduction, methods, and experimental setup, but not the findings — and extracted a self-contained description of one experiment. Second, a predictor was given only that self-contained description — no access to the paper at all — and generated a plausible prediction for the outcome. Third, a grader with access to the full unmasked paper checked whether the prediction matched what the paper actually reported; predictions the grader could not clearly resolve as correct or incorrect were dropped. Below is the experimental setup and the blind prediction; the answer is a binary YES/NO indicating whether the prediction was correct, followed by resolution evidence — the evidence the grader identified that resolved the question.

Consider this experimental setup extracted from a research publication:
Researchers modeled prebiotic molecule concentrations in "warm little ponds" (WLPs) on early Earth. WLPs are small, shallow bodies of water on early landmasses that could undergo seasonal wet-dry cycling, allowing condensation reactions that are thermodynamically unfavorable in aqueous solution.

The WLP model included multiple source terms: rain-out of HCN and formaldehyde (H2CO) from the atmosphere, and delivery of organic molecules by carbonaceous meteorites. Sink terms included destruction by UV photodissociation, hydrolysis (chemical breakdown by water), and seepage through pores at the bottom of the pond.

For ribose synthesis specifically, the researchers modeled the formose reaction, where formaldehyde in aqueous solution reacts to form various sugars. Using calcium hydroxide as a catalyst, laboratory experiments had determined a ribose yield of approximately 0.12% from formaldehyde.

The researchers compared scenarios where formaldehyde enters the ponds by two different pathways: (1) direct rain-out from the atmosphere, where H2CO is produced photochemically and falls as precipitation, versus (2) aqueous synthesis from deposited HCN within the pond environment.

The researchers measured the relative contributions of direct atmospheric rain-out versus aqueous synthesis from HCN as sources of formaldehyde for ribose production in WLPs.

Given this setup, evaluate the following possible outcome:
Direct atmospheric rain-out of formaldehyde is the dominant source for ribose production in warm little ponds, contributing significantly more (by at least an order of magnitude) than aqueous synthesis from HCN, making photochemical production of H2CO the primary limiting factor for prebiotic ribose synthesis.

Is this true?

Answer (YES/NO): NO